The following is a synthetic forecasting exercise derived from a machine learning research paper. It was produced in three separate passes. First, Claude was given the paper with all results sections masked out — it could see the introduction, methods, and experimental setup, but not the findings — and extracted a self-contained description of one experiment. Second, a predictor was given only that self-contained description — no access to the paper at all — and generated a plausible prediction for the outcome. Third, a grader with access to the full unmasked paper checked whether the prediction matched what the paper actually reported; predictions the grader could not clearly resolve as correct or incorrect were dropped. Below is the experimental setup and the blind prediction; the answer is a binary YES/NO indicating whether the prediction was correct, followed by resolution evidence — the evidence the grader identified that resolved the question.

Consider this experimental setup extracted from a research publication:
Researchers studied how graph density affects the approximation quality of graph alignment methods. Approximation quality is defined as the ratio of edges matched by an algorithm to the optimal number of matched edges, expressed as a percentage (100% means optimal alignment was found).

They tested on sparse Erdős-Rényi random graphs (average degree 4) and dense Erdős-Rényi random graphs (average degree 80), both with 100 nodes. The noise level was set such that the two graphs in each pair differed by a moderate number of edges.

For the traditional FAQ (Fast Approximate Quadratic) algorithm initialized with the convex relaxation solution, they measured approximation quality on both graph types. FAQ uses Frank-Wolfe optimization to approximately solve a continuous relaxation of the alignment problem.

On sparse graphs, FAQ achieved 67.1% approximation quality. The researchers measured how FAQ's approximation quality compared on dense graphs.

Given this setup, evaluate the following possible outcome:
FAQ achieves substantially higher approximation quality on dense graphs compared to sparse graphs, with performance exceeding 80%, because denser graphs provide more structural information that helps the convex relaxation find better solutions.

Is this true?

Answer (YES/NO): NO